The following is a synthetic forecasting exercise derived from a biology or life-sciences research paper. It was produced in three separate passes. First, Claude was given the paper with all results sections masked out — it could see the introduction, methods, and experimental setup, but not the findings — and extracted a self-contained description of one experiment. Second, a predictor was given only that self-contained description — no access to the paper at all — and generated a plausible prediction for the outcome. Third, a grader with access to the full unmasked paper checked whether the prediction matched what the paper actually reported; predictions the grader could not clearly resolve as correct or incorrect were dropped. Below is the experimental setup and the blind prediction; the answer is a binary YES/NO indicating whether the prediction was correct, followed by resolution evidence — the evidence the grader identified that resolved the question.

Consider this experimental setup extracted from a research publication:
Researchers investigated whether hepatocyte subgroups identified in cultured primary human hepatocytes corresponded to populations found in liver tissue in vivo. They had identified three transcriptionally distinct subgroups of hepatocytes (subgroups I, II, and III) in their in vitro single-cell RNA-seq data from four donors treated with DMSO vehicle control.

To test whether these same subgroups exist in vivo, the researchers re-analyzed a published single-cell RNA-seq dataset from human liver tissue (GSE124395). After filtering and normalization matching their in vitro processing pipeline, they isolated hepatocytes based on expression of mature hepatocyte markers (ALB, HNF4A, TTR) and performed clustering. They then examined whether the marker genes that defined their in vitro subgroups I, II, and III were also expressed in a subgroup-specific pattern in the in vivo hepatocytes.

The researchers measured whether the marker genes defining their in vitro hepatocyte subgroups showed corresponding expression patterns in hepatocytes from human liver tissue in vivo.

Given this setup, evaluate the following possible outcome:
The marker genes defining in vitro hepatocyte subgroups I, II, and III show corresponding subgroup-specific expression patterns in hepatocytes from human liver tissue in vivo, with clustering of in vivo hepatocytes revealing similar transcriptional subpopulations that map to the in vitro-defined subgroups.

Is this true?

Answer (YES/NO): YES